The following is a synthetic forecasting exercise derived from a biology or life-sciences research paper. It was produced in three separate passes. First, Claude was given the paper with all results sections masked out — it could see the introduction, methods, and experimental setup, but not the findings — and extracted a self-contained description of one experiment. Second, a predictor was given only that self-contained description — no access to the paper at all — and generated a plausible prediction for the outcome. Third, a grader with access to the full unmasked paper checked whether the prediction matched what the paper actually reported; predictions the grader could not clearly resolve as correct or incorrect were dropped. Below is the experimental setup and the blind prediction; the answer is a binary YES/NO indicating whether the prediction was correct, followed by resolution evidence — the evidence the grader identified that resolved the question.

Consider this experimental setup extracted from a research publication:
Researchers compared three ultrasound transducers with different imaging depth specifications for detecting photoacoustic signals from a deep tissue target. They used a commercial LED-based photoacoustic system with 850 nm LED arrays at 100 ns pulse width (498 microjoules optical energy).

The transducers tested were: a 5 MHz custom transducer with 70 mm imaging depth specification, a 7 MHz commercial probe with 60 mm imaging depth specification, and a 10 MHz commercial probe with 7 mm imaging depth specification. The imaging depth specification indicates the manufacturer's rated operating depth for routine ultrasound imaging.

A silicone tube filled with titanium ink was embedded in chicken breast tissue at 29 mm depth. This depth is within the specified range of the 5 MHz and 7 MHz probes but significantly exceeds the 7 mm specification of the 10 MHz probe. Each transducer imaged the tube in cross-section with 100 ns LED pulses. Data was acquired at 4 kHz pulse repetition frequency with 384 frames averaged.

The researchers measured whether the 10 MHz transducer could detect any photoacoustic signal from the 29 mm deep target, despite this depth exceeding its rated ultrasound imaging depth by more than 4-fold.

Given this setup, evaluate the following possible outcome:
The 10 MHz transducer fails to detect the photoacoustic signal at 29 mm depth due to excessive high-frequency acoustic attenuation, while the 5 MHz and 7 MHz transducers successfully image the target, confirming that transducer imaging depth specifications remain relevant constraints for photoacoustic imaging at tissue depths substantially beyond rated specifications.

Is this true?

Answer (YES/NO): NO